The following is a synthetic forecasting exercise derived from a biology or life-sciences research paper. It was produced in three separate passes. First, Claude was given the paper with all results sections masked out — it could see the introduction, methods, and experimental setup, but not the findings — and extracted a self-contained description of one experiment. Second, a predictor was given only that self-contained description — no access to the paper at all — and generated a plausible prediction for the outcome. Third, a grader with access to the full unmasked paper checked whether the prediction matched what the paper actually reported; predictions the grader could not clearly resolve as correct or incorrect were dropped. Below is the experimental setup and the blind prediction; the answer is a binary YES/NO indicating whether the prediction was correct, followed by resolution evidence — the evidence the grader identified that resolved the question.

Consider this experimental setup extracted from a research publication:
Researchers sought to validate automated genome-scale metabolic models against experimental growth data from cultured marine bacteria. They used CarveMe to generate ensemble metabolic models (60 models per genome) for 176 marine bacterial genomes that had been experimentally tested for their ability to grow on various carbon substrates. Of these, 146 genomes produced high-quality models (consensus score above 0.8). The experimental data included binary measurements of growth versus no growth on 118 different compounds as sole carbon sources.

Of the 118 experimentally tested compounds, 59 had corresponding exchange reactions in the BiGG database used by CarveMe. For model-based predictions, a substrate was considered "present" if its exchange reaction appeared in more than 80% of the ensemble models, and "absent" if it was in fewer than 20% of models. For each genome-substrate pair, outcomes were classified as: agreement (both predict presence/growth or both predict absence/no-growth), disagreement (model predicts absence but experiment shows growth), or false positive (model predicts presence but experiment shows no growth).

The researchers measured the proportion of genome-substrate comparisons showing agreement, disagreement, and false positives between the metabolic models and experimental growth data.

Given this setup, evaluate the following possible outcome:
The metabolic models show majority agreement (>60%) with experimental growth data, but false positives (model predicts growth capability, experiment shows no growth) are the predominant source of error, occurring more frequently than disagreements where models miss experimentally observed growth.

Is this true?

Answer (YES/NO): NO